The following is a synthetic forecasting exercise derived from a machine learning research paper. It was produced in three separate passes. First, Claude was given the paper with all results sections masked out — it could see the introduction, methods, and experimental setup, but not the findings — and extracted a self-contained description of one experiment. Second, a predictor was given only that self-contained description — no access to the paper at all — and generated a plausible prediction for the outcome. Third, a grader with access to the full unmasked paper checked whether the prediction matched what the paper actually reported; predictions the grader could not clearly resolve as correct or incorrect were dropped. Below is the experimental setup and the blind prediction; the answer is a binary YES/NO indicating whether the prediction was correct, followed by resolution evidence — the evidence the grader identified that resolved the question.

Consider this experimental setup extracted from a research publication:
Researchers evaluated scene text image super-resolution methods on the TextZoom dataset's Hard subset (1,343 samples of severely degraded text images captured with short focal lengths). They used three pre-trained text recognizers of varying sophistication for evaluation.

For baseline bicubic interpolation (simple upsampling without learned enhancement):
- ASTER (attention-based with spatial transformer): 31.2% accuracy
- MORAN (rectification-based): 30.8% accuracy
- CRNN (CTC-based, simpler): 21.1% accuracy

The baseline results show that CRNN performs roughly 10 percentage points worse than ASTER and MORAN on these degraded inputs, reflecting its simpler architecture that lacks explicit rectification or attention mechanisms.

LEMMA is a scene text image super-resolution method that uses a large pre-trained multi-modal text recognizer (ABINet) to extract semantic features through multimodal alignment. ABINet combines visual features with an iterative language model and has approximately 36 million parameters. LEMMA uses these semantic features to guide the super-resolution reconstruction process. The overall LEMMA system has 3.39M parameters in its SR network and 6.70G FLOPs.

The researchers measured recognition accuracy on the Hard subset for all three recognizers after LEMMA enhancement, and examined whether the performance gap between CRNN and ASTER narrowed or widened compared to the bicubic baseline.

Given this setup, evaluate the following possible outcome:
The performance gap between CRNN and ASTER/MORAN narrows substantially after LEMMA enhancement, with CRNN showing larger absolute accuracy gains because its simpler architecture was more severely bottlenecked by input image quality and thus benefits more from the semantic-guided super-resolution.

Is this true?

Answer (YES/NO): YES